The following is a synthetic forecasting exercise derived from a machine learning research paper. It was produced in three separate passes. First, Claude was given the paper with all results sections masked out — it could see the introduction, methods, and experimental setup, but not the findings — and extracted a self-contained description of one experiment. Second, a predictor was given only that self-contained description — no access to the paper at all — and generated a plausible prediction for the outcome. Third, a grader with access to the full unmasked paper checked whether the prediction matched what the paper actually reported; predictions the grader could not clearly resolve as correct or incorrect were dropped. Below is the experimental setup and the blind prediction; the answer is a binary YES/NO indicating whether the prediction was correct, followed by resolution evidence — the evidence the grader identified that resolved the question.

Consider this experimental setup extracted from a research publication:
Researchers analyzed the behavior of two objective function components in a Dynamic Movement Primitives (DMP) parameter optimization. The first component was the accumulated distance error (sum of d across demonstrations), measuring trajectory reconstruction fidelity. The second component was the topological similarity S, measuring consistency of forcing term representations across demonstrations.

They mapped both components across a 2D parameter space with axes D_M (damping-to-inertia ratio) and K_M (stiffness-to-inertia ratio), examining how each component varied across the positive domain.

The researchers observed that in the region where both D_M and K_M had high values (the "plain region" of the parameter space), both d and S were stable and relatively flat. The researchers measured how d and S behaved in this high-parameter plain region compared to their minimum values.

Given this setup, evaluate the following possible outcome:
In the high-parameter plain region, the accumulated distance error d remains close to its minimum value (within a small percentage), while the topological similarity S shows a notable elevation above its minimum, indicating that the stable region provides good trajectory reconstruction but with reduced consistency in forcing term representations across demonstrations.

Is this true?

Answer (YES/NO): NO